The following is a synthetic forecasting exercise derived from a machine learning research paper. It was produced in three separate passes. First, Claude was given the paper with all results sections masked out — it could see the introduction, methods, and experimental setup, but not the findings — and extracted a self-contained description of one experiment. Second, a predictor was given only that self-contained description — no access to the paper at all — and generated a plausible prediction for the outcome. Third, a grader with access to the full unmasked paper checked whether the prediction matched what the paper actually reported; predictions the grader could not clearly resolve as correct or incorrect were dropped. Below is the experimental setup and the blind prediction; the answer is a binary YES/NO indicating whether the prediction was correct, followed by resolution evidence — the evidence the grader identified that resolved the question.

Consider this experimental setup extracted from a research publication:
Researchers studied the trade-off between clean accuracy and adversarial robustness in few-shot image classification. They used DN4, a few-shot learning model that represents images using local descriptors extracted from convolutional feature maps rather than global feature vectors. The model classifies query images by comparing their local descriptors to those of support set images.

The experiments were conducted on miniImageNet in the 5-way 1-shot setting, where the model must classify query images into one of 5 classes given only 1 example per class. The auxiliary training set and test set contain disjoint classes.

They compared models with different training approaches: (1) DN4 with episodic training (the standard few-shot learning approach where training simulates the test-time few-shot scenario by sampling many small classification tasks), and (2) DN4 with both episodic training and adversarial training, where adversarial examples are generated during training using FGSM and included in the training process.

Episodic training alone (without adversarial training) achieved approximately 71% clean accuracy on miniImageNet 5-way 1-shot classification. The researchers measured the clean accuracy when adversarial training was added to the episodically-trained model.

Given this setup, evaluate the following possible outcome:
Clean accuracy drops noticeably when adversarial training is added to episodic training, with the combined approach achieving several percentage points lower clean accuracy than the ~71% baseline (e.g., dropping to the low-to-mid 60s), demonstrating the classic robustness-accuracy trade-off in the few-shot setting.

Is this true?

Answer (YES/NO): NO